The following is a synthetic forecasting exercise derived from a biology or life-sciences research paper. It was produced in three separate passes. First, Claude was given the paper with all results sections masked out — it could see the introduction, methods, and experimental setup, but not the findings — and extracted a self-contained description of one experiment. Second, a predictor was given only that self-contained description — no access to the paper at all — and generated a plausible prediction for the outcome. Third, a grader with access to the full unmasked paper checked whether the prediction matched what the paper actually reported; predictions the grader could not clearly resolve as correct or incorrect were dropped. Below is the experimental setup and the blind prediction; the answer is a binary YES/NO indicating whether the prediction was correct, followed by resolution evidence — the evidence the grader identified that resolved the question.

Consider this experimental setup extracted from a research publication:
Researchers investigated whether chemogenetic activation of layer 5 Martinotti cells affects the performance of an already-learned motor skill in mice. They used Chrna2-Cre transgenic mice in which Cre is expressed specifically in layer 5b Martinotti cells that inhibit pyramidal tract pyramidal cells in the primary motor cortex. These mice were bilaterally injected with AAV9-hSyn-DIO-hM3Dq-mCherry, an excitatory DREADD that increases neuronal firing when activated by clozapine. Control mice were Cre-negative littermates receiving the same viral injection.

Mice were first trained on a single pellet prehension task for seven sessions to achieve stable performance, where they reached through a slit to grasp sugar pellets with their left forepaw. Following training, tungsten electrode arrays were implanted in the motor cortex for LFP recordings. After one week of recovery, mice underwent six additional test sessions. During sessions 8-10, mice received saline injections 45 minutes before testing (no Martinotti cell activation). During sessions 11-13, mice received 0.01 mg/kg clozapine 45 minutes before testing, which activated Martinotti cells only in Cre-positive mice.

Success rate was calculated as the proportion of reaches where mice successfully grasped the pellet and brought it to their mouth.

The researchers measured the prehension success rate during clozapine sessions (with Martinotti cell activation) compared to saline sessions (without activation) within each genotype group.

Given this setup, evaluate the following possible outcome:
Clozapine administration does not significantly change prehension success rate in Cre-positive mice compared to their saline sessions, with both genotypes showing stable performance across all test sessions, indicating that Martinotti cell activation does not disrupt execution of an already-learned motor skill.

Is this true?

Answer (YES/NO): NO